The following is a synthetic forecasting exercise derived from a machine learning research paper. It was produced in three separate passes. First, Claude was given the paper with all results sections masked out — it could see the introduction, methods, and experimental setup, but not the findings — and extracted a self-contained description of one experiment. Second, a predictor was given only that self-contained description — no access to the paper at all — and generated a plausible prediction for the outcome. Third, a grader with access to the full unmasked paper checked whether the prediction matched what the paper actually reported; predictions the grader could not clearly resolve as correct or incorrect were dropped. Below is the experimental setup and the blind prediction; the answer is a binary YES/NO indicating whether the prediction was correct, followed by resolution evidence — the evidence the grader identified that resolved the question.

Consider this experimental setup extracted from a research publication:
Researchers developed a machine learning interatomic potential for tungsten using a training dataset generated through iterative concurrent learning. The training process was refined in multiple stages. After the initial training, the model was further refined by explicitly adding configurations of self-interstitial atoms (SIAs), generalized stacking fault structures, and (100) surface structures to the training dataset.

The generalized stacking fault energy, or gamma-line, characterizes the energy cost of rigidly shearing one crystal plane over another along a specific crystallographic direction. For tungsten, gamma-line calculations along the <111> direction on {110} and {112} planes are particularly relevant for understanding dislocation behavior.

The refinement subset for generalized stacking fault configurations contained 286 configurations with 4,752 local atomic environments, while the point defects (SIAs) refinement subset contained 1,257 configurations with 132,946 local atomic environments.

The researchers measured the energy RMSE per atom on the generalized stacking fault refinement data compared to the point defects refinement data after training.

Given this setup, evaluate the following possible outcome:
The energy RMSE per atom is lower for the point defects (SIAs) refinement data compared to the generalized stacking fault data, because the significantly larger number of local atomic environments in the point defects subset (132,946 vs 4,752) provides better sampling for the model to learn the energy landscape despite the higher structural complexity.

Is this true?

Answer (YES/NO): YES